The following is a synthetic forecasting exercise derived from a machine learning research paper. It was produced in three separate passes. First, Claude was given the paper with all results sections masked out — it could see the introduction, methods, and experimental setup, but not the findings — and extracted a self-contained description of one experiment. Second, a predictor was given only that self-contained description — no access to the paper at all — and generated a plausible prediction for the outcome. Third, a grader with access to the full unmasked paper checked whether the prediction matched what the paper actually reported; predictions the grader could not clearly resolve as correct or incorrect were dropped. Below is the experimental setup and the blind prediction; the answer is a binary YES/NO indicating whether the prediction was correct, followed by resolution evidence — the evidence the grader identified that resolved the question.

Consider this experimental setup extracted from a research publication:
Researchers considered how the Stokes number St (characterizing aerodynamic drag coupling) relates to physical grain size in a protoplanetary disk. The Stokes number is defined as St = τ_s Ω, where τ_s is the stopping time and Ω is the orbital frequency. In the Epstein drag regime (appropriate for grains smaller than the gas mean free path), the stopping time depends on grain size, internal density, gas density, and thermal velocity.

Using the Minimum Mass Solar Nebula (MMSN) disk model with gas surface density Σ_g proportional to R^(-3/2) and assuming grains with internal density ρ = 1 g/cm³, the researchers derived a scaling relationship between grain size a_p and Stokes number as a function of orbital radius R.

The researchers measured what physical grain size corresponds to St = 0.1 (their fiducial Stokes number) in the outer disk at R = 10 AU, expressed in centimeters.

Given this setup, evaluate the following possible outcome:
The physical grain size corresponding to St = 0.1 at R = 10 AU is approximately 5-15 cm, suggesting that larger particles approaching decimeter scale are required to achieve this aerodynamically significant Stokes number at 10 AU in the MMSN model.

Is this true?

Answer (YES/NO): NO